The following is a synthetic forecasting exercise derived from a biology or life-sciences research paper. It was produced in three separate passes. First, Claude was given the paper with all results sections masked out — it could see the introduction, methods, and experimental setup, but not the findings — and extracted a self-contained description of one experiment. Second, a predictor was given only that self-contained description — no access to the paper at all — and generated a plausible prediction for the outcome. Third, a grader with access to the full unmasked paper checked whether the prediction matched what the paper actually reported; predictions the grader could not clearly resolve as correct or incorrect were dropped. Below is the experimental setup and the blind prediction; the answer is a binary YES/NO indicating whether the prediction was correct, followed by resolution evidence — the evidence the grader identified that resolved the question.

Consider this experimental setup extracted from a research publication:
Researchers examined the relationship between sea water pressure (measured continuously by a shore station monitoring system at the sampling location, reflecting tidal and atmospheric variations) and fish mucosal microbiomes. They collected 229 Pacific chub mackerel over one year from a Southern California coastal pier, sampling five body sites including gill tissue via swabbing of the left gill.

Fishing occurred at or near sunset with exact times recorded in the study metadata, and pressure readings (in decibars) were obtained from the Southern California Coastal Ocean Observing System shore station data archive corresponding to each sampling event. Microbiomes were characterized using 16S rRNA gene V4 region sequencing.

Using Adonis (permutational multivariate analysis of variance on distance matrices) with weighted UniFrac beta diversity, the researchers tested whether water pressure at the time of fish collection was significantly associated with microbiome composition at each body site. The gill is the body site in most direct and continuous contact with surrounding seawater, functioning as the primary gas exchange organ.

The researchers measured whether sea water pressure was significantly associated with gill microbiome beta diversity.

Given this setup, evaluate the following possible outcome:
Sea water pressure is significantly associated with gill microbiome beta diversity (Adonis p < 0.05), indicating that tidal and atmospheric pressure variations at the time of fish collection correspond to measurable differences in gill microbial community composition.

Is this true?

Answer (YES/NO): NO